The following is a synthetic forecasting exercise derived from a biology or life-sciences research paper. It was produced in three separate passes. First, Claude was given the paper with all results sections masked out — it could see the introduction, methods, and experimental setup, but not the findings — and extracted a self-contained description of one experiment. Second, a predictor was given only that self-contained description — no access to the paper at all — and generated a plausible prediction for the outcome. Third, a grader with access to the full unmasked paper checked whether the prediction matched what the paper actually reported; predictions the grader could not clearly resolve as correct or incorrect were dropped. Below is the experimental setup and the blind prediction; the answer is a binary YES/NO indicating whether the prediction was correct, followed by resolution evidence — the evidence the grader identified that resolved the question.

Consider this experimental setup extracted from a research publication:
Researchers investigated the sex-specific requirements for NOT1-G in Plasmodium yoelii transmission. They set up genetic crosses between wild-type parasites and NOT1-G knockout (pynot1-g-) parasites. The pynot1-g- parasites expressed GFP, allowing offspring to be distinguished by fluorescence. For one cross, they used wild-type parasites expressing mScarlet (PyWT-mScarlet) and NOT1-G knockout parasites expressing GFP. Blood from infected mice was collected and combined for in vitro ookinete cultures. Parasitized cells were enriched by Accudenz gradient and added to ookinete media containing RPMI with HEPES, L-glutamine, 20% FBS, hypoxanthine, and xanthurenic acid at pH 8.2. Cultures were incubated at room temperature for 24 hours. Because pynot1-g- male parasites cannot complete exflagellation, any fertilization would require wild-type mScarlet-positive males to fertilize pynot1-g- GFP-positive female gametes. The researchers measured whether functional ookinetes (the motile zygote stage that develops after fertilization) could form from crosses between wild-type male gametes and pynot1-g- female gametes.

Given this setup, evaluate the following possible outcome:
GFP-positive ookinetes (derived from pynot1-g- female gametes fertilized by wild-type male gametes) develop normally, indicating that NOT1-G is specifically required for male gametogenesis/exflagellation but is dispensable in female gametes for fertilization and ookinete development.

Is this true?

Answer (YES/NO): NO